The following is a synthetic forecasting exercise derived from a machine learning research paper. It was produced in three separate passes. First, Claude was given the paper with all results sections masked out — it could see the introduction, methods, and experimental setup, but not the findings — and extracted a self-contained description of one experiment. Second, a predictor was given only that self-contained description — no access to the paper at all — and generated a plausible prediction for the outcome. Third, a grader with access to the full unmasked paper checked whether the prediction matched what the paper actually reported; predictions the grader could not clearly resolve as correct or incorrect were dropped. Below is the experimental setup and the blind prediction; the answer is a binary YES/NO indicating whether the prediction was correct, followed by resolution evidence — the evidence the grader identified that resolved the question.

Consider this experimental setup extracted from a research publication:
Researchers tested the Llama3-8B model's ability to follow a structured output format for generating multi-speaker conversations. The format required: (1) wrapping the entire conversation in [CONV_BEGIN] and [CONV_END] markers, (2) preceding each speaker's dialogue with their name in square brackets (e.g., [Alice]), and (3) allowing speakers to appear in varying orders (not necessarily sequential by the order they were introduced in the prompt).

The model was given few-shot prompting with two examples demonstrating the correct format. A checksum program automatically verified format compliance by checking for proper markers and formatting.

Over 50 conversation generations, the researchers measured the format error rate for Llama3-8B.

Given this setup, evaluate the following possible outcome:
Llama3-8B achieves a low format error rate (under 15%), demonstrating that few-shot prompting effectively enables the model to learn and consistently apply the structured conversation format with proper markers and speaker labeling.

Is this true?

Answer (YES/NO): YES